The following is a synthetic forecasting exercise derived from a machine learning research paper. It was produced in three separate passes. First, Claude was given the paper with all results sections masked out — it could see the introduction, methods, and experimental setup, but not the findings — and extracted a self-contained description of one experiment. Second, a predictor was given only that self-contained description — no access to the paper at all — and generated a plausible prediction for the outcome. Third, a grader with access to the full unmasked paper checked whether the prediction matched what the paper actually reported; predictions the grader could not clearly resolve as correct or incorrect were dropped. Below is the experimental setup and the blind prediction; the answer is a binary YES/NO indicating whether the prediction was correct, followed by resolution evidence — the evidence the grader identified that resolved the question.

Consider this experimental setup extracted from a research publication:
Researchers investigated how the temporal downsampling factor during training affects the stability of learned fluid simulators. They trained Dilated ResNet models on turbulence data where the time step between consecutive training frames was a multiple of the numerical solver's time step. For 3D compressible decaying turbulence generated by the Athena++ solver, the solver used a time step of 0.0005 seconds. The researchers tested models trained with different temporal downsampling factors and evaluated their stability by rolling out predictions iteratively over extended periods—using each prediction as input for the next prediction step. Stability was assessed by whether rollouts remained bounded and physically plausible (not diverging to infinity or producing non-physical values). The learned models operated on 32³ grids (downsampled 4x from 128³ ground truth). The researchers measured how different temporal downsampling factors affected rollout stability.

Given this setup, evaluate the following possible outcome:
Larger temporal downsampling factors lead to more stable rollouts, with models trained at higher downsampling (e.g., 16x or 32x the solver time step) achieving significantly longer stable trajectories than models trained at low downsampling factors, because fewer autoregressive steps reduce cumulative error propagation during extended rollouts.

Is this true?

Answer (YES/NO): NO